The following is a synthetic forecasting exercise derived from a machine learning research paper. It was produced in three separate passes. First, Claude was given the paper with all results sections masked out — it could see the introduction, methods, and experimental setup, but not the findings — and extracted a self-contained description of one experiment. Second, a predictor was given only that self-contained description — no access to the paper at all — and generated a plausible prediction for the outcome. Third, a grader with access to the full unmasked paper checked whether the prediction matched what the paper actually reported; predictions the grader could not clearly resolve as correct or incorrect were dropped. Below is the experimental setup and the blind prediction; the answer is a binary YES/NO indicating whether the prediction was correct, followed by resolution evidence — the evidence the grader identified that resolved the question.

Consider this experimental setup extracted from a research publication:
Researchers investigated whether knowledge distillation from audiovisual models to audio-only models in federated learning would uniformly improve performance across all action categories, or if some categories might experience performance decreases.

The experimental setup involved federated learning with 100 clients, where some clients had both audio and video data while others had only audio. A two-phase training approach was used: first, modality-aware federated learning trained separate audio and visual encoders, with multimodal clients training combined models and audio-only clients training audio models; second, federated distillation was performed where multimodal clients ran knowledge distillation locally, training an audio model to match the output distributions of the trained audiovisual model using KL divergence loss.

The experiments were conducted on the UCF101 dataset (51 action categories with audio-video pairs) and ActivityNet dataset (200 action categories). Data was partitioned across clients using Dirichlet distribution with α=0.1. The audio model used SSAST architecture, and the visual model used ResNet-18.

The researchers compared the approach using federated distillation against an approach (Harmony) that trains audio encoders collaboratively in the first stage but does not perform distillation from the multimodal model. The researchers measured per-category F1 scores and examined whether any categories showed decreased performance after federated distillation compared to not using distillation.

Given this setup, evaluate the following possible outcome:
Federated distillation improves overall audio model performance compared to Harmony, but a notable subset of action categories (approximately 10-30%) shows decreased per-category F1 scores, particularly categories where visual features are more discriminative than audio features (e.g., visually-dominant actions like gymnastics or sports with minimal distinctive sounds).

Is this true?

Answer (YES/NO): NO